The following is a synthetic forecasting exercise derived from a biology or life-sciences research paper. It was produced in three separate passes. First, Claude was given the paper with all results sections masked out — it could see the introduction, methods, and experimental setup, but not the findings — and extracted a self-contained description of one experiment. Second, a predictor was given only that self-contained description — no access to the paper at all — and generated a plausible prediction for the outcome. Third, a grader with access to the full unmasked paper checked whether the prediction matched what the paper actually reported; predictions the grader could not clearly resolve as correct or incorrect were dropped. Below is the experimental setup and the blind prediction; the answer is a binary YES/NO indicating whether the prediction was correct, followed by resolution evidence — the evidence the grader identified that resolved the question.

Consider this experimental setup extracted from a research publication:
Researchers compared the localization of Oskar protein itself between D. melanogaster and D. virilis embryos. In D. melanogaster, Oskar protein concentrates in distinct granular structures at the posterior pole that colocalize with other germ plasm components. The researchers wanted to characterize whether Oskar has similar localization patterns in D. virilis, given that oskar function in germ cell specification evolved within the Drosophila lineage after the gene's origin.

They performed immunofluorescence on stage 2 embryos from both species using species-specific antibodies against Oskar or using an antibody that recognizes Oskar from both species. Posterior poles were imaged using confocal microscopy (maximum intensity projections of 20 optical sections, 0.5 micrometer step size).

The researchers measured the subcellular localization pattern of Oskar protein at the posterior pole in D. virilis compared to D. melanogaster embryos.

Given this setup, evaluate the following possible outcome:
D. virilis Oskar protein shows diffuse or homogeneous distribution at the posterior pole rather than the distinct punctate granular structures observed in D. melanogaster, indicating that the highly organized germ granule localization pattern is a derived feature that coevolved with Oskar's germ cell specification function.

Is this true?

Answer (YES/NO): NO